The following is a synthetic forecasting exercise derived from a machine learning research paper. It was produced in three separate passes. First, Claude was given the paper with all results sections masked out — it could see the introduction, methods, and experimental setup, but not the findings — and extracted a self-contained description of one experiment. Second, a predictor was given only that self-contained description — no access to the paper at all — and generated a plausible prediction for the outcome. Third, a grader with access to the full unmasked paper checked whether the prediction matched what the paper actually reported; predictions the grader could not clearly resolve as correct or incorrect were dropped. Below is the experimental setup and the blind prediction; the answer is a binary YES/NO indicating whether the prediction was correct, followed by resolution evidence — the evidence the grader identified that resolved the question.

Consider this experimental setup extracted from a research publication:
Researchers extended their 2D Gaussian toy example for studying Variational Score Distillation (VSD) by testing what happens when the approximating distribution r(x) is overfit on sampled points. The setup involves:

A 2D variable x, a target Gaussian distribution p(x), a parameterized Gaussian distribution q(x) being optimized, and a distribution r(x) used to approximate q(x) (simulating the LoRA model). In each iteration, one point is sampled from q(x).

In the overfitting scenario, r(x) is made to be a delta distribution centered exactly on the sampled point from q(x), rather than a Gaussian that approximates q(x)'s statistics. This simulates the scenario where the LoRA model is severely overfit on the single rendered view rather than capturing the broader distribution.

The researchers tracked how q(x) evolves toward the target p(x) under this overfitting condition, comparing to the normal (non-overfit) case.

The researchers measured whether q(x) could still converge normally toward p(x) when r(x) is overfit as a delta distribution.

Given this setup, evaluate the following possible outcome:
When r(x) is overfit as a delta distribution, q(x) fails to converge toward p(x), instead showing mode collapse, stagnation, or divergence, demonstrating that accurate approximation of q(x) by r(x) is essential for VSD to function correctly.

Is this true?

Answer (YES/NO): YES